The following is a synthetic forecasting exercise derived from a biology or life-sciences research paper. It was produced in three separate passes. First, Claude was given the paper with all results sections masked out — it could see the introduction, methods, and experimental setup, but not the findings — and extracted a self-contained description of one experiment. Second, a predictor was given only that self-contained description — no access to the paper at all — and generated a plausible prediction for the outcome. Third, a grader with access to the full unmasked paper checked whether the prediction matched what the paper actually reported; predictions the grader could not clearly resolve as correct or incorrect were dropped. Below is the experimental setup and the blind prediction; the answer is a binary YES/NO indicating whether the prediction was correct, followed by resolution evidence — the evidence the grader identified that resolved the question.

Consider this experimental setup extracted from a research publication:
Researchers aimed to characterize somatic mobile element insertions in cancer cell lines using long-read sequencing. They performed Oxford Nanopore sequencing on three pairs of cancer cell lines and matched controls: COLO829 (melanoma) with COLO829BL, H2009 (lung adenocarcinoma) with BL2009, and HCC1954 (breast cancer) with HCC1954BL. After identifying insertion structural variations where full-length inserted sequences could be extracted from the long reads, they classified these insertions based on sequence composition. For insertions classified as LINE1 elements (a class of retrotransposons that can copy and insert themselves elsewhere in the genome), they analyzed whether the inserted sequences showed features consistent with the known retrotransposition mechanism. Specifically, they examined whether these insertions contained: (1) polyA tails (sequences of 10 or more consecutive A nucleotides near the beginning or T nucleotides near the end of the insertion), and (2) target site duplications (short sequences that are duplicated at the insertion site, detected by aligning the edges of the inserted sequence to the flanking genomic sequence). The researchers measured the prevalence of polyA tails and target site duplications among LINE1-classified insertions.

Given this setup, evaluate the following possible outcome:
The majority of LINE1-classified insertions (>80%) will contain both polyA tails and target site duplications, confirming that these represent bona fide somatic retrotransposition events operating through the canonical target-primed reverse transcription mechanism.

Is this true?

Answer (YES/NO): NO